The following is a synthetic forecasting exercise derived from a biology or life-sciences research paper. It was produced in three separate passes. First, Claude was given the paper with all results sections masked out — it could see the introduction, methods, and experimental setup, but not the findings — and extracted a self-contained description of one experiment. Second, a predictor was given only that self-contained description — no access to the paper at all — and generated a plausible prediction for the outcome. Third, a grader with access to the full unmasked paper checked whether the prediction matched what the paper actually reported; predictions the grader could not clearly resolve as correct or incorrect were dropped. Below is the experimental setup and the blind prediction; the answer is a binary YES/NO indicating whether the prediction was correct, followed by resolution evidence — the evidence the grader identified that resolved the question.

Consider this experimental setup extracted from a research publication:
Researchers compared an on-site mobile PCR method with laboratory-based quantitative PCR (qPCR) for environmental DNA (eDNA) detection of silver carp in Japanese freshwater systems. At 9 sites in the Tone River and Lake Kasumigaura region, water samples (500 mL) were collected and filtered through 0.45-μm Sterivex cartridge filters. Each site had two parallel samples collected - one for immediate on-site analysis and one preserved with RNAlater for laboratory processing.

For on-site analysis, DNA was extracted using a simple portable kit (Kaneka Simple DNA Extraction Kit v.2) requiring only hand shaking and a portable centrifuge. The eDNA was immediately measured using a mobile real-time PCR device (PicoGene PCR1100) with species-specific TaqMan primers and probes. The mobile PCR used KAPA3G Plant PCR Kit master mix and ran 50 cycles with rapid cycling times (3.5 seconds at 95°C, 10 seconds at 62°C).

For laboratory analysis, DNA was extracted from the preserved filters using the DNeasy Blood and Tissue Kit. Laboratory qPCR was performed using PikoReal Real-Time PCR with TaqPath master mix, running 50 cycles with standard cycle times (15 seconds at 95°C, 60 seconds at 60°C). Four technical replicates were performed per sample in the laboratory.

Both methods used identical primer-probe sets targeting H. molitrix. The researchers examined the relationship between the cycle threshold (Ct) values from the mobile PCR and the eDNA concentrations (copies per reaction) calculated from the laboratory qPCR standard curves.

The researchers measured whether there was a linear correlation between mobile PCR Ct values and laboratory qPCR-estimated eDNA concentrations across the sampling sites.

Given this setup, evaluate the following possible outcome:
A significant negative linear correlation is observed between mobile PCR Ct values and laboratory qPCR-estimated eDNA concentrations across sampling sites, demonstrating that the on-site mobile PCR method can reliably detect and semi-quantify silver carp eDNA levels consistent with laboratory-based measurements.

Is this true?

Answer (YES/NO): YES